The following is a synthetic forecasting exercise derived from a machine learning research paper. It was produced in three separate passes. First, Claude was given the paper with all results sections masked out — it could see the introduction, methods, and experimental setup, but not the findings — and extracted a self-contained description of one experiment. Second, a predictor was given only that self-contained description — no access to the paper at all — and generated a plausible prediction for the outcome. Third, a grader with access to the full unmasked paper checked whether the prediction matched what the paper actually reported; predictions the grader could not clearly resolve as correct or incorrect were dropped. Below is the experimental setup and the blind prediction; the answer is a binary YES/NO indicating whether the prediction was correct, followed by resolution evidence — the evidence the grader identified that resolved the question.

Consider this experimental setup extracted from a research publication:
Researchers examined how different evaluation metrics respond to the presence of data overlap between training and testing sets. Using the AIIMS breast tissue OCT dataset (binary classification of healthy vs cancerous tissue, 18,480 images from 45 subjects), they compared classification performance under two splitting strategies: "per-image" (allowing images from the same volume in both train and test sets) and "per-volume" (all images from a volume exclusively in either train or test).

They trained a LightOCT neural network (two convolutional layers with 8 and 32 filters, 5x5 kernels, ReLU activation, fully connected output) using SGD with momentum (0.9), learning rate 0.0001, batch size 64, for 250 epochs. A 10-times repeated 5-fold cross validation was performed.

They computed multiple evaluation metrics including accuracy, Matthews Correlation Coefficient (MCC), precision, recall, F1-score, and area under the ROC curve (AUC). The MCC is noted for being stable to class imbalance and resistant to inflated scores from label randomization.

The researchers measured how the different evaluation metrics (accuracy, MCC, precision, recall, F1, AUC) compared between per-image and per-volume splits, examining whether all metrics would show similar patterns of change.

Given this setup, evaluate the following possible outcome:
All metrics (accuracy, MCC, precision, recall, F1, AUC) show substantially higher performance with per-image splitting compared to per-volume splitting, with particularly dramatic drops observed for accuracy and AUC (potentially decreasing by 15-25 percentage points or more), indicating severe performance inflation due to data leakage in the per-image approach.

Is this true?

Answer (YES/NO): NO